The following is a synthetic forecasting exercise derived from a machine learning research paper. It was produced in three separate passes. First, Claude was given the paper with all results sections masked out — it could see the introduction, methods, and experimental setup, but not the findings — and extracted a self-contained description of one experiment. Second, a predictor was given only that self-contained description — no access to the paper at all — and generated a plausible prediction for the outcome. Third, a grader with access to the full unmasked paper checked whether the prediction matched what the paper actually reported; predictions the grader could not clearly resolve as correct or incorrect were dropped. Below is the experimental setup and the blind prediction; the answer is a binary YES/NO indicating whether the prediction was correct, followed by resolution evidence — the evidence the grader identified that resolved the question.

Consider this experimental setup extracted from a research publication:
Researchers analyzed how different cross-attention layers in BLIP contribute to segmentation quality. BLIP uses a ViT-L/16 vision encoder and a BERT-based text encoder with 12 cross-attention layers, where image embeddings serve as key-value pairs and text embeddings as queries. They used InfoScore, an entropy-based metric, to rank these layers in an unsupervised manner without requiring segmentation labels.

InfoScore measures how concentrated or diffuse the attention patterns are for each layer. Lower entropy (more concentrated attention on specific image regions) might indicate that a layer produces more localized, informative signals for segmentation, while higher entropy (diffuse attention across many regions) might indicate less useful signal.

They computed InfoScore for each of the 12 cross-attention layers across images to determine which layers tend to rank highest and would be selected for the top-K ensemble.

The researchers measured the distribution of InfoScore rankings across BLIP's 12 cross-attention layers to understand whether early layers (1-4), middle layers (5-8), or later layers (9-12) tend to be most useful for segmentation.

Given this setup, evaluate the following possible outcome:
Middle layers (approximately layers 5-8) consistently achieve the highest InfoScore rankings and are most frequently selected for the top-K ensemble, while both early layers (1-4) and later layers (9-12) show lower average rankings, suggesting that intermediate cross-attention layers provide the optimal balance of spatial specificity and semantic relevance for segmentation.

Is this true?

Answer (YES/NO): NO